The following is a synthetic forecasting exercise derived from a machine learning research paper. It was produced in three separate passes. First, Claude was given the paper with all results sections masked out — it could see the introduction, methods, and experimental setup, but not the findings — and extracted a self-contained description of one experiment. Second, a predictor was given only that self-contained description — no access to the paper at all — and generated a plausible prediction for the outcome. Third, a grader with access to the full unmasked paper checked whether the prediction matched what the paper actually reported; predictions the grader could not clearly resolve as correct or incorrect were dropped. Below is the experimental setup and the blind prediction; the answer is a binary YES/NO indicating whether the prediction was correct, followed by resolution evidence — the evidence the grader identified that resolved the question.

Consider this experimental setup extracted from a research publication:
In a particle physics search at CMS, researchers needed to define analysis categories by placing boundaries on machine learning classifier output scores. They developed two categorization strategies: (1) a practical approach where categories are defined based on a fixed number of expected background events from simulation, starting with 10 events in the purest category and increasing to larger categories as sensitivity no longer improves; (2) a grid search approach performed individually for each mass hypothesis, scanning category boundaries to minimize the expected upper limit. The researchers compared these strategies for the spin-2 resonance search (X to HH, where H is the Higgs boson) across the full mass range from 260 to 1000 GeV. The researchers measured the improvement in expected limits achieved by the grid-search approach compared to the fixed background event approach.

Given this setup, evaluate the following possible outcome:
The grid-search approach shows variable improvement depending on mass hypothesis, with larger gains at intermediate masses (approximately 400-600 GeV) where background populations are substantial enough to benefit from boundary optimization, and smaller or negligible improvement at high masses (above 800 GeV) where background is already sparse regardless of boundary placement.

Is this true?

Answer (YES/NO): NO